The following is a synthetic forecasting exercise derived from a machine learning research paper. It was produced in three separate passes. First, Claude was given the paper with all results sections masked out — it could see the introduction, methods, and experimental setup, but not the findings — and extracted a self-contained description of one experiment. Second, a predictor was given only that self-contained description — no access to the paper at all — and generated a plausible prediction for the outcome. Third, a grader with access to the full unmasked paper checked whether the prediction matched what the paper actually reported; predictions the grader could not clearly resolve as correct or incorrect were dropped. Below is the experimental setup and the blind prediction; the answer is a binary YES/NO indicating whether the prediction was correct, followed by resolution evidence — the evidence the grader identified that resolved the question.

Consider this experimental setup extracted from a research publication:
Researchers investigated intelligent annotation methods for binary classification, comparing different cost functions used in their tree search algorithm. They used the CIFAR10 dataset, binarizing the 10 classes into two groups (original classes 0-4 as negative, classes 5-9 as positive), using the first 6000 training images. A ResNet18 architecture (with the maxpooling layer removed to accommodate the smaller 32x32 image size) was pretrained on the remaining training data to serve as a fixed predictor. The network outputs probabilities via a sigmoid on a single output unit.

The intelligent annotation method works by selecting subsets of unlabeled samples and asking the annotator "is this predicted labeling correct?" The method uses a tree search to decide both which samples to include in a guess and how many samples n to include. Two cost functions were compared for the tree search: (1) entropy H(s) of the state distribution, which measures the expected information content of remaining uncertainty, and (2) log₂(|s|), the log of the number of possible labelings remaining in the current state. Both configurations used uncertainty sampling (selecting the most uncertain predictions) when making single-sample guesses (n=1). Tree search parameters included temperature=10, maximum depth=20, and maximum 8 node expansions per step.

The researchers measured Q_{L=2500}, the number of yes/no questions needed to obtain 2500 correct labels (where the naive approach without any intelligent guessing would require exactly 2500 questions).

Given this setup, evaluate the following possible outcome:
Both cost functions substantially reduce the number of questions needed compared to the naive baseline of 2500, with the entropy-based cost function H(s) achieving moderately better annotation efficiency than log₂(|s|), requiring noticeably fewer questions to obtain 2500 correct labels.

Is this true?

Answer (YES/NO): NO